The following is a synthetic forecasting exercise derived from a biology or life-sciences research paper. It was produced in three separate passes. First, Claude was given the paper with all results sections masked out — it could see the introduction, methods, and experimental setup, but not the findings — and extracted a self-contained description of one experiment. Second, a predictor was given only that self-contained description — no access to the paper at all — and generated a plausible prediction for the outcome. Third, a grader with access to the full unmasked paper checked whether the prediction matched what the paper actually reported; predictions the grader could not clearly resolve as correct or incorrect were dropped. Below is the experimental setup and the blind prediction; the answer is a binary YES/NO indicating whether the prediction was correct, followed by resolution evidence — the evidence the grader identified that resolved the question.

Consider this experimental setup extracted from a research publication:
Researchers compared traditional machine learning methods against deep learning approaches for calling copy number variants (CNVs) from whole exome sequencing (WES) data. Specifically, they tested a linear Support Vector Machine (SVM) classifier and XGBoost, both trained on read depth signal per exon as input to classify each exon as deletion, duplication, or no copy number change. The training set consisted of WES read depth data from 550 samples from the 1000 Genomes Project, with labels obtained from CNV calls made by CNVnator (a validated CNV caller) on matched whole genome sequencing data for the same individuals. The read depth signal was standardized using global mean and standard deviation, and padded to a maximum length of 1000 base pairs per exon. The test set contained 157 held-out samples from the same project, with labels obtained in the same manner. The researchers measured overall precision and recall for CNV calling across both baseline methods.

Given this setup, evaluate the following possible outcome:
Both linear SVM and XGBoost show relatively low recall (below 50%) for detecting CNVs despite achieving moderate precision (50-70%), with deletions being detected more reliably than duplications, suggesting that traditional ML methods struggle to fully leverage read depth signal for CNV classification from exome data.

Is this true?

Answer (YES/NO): NO